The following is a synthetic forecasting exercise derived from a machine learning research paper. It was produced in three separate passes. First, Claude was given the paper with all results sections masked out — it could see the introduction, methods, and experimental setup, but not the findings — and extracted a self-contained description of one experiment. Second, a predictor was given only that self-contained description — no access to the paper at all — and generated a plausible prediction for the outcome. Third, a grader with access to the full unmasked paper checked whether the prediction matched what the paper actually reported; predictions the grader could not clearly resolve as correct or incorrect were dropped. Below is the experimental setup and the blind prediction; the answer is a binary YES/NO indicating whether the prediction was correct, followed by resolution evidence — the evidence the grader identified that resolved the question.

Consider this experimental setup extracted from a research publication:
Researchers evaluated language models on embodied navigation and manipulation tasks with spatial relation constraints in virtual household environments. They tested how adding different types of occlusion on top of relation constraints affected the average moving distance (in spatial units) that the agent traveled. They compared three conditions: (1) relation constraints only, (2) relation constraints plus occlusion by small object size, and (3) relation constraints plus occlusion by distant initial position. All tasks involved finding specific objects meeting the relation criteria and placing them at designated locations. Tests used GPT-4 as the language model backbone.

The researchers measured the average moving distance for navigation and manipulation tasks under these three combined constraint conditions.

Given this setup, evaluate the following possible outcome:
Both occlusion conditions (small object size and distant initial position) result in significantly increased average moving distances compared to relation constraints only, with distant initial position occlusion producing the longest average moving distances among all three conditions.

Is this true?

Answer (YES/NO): YES